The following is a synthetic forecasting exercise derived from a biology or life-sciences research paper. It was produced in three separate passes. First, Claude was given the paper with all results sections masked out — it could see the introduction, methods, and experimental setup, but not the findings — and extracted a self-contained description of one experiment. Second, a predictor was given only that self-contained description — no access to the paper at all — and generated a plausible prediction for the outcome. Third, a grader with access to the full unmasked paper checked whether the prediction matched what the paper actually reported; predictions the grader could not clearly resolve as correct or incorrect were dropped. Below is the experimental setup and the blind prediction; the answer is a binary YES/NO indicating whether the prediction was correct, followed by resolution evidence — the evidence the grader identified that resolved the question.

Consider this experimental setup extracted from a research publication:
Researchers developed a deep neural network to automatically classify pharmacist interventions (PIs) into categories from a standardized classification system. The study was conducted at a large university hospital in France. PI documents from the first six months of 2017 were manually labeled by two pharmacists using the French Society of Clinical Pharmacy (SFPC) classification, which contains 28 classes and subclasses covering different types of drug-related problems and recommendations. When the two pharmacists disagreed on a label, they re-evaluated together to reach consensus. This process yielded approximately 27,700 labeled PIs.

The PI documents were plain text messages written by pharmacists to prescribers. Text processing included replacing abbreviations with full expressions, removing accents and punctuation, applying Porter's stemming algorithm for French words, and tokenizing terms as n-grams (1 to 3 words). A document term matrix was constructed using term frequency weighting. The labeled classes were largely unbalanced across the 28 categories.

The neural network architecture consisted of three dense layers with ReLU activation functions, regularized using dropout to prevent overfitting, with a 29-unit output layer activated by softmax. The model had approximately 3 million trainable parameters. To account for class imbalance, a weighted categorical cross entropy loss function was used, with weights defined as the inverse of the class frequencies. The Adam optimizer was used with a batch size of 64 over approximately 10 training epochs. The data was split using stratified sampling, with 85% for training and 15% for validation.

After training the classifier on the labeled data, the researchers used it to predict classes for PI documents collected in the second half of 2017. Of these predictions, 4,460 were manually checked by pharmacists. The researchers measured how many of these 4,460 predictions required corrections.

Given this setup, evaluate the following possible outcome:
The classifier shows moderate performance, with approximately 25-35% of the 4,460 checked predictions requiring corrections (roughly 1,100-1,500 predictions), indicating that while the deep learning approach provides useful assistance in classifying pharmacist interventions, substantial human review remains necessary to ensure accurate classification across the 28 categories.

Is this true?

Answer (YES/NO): NO